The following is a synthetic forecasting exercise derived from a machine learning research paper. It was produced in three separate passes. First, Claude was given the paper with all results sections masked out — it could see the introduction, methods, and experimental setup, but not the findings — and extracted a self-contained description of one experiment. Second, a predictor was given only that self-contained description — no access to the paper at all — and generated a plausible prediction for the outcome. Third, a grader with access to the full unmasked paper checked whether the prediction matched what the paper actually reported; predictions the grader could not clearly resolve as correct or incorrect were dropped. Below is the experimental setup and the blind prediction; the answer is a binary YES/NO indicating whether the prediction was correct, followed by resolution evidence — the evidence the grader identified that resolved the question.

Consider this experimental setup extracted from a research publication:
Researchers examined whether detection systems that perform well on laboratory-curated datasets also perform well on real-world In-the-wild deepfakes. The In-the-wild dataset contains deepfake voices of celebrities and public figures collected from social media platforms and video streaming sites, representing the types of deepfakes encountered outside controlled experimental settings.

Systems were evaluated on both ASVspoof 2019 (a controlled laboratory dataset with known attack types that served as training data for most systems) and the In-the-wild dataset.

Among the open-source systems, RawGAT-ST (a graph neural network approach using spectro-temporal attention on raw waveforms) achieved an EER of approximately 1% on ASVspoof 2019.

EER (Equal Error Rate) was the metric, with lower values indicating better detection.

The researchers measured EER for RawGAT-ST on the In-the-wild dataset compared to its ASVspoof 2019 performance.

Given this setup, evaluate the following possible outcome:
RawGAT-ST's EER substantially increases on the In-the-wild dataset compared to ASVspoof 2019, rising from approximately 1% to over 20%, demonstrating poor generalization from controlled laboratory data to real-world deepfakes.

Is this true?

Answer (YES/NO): YES